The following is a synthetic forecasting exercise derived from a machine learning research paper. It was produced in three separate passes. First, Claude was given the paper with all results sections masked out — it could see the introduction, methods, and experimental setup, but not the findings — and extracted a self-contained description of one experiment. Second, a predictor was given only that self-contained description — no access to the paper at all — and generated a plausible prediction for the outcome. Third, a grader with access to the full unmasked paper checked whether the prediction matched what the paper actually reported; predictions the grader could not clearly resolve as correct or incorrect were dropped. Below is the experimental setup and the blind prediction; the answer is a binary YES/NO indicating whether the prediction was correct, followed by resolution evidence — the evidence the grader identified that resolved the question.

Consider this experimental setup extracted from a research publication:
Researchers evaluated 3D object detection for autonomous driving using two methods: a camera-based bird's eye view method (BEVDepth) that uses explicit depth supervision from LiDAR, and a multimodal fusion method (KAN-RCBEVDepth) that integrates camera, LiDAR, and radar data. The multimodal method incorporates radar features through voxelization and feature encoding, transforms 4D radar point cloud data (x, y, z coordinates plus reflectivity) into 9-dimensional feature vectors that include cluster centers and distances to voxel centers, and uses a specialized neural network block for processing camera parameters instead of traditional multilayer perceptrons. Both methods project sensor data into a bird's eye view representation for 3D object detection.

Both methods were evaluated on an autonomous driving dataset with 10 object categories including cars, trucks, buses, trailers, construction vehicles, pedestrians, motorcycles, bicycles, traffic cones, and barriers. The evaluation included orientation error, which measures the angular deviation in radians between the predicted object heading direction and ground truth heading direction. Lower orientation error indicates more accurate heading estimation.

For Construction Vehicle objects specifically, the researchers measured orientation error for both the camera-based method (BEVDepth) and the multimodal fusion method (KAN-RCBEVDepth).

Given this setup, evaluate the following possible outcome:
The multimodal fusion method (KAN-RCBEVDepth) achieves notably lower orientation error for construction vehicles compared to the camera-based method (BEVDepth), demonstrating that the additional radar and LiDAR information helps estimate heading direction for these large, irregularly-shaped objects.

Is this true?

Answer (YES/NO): NO